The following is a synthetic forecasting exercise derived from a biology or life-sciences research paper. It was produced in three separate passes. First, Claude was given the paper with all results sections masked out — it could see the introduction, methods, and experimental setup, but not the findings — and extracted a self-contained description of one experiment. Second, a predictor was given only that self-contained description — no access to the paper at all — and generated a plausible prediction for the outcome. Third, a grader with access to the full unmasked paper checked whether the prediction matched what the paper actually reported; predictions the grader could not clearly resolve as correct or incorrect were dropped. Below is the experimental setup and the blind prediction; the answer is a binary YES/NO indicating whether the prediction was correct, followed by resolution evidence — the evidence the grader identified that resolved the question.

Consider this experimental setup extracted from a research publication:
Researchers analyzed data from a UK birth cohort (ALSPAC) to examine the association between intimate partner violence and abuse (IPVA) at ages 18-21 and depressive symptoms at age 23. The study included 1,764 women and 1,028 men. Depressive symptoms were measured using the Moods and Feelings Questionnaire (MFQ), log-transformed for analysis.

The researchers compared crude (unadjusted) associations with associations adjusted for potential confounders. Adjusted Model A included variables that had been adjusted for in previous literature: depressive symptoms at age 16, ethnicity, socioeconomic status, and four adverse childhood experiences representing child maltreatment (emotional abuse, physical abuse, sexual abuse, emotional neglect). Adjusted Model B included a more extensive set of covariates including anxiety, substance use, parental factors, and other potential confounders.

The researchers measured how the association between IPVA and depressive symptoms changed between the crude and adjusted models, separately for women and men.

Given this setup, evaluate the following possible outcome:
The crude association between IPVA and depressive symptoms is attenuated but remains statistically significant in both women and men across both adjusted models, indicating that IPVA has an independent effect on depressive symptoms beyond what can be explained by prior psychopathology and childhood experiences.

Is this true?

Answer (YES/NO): NO